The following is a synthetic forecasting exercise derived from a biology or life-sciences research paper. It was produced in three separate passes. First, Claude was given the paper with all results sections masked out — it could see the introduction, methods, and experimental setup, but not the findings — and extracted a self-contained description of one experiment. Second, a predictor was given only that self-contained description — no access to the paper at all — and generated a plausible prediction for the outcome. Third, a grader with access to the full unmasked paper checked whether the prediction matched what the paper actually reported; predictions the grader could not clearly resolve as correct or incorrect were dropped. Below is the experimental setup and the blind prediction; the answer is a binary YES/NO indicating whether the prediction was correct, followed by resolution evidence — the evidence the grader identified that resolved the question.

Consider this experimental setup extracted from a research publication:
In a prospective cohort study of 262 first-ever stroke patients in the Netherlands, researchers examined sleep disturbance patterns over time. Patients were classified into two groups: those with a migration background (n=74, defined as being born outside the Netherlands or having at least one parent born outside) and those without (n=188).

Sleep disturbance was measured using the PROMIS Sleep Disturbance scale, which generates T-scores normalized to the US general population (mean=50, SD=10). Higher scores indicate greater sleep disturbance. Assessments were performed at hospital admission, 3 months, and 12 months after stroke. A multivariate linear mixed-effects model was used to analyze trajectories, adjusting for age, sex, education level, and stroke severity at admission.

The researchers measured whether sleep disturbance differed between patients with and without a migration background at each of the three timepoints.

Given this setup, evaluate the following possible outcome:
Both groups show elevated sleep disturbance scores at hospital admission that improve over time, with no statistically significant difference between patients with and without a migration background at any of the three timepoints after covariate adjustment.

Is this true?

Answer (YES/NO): NO